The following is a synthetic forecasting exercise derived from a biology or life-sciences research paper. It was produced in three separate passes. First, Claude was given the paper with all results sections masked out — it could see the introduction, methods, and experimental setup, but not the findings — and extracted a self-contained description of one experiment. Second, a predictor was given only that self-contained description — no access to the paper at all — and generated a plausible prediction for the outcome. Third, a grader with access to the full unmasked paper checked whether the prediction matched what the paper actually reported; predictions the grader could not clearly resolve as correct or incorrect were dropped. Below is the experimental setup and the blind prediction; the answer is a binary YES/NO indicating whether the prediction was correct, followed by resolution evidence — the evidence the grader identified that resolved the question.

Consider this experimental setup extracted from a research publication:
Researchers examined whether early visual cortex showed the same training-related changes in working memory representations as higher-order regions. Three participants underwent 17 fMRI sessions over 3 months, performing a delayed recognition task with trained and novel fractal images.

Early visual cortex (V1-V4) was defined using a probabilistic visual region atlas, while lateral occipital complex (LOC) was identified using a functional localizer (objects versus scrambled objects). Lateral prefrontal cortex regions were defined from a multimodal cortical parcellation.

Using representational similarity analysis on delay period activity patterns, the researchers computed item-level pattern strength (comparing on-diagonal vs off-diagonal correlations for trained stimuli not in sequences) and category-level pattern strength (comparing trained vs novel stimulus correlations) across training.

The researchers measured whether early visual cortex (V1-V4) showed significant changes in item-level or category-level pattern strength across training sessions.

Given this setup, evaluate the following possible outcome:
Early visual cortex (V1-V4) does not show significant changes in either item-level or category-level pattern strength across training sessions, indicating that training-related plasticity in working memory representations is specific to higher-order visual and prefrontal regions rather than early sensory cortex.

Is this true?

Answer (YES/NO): YES